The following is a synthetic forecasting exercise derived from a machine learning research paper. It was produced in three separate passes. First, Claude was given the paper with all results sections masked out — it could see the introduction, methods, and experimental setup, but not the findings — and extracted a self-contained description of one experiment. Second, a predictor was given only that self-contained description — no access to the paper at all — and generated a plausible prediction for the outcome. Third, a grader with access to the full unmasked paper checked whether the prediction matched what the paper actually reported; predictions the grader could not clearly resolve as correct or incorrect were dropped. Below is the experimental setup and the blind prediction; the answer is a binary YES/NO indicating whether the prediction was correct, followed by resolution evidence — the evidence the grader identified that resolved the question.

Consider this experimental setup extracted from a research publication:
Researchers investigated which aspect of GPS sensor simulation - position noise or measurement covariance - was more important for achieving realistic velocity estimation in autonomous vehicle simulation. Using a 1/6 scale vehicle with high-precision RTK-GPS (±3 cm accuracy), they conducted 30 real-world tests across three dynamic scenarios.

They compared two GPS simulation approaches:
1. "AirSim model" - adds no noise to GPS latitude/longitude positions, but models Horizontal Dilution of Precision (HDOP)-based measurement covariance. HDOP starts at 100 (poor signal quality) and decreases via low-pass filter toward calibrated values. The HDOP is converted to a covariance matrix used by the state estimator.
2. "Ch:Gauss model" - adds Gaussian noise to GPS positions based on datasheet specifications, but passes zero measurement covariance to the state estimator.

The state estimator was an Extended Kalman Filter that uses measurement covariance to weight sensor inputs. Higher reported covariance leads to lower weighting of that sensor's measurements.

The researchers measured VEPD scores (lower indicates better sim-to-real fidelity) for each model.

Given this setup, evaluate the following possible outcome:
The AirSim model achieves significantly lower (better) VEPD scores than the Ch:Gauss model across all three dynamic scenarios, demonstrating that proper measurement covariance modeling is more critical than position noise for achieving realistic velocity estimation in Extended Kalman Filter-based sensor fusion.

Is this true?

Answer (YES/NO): NO